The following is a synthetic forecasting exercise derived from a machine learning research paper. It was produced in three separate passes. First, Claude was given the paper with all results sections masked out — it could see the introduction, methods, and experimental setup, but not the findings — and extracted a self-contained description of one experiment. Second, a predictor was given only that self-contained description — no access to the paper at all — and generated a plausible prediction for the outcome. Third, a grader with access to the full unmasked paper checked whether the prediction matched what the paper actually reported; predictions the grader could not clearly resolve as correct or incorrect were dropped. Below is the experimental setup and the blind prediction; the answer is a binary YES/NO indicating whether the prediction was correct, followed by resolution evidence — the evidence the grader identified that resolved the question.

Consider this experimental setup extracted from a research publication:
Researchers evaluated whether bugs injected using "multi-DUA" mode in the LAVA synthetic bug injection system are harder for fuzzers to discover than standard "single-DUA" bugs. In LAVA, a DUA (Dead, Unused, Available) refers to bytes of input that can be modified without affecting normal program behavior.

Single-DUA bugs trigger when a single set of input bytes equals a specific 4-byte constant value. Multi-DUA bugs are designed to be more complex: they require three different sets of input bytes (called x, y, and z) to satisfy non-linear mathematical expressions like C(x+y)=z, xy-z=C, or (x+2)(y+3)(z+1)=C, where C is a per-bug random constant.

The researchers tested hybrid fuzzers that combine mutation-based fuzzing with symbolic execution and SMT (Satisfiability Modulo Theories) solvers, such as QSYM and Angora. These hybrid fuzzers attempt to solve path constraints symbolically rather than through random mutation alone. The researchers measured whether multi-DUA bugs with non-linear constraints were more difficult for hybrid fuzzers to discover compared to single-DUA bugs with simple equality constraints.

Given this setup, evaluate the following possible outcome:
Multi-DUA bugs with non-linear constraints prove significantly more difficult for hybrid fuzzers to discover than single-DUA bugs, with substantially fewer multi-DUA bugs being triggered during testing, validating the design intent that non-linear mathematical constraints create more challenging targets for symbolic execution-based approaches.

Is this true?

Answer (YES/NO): NO